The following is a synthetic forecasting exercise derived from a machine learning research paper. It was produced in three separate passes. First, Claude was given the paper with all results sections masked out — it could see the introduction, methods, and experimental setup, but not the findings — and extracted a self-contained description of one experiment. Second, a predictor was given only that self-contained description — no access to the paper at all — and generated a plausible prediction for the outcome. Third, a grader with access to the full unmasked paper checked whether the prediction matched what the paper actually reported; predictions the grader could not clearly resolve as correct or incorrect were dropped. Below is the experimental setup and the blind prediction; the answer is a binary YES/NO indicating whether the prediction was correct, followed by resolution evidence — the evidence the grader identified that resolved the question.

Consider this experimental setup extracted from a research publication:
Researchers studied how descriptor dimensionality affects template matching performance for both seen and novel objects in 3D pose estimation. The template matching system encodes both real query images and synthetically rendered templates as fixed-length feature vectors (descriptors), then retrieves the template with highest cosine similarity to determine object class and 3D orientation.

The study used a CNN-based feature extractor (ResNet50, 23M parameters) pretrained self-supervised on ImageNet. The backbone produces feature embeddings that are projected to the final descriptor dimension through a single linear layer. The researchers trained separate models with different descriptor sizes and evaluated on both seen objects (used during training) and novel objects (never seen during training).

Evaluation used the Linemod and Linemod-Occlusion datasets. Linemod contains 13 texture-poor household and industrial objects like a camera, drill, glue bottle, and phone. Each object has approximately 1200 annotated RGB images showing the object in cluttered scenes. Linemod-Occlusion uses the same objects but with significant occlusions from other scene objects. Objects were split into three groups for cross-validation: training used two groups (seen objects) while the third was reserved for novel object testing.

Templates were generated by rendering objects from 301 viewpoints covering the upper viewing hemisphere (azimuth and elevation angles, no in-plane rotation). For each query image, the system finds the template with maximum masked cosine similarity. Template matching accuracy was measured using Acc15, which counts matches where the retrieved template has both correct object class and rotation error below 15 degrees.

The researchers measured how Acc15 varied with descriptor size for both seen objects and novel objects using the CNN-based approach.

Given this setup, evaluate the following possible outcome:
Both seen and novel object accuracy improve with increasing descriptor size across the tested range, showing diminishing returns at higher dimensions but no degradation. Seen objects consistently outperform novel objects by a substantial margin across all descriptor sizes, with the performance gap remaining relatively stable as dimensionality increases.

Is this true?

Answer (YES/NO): NO